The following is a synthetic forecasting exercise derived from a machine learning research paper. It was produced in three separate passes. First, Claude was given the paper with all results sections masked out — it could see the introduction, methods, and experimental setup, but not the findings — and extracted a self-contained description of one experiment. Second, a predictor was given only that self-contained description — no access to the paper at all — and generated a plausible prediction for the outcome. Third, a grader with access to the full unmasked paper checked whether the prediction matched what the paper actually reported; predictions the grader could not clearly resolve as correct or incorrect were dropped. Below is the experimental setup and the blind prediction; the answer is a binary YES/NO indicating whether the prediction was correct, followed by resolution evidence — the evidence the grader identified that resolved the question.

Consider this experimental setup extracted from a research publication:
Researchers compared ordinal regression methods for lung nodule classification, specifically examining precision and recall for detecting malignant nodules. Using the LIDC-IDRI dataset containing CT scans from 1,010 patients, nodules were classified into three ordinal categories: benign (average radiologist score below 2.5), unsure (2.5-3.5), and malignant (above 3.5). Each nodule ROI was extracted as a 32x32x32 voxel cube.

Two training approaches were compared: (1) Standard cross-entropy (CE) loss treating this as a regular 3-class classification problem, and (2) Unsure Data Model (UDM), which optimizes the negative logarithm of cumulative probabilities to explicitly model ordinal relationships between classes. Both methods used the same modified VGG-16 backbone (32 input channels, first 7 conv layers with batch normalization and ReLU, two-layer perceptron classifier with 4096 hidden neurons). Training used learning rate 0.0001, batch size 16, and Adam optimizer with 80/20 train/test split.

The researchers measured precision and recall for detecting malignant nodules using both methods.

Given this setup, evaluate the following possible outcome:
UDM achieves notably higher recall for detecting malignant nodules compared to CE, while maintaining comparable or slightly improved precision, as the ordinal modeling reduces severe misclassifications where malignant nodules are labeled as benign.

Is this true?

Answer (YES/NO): NO